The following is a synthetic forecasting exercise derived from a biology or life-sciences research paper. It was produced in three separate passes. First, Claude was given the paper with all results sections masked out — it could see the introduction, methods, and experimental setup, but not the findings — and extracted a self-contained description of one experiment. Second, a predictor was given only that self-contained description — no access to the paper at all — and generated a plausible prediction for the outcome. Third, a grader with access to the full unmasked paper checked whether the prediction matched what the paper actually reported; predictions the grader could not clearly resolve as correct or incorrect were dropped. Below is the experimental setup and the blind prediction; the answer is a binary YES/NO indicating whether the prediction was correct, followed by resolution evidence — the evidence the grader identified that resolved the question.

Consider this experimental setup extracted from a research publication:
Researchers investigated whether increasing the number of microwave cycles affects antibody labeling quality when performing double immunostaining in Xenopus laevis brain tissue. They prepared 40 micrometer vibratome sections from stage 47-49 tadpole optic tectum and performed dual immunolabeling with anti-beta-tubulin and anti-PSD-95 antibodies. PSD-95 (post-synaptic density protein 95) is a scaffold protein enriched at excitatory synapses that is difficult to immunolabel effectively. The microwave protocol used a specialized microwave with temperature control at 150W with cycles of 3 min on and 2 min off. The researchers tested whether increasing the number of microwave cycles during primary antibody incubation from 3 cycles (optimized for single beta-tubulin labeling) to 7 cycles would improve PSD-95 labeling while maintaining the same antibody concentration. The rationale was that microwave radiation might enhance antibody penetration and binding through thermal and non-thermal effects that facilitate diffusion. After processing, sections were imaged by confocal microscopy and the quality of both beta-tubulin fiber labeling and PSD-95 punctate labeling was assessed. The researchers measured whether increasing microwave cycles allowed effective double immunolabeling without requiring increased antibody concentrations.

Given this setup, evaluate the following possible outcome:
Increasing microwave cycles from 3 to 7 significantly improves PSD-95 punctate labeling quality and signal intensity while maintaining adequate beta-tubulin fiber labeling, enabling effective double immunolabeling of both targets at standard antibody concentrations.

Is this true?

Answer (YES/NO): YES